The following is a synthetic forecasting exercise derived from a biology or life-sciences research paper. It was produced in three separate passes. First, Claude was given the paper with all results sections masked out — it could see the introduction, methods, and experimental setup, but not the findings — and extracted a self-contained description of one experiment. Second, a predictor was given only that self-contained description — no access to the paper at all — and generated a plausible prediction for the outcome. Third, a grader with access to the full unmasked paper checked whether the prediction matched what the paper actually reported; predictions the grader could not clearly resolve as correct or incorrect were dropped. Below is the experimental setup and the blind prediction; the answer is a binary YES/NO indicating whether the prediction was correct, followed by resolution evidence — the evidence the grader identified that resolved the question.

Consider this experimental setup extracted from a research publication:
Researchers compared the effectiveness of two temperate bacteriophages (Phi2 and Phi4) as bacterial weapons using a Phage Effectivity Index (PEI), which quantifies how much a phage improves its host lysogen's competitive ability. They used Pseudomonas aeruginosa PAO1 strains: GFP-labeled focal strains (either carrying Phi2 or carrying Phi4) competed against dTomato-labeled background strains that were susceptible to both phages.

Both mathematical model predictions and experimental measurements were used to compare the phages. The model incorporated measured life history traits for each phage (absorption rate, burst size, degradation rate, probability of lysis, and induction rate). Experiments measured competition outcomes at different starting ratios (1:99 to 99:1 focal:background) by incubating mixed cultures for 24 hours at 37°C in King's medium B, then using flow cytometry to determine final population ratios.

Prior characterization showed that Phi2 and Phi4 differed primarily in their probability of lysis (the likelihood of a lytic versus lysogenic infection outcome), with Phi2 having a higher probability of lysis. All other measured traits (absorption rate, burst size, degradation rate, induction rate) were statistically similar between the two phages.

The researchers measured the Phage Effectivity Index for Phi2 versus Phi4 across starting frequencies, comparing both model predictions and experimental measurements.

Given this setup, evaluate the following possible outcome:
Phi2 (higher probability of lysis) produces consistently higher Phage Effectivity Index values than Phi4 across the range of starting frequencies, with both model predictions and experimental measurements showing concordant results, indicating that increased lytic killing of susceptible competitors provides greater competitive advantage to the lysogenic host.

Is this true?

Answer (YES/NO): YES